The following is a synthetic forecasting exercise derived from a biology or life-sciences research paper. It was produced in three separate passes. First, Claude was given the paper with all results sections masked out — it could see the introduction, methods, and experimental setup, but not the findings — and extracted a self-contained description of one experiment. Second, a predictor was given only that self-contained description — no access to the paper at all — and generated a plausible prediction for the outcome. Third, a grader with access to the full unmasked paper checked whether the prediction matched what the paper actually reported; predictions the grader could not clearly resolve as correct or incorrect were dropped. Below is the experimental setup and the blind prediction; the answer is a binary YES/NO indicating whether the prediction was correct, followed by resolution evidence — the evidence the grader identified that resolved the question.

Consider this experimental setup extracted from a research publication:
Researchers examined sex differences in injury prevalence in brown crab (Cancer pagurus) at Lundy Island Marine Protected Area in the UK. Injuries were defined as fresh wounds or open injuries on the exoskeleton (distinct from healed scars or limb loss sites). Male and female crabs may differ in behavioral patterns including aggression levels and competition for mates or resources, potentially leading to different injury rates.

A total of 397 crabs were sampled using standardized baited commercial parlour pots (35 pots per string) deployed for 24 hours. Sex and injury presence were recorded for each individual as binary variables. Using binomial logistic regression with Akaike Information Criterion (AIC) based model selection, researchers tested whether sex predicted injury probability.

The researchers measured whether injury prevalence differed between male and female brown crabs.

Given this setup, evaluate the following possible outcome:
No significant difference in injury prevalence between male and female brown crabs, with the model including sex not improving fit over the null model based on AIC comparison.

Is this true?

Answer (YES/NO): YES